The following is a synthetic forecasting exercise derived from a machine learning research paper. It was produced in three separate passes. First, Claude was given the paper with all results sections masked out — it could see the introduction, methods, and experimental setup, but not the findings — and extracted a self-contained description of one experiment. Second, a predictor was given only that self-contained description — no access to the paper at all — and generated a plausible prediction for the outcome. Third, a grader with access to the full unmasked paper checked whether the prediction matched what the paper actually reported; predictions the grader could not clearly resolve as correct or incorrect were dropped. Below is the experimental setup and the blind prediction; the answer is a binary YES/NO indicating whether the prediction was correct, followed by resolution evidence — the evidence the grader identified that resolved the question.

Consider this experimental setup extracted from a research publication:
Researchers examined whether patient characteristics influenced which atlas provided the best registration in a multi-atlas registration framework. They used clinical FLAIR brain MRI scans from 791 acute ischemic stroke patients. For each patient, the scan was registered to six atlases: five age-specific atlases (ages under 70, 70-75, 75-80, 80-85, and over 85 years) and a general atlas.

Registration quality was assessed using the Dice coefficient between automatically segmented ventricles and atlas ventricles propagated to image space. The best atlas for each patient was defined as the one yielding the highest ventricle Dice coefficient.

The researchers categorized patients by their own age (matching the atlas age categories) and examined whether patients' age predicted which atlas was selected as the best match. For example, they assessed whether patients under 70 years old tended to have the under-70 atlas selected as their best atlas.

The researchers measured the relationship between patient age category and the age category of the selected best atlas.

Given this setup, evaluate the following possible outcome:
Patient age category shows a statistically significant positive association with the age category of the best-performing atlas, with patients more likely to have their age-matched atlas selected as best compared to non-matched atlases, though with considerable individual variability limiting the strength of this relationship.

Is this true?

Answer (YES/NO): NO